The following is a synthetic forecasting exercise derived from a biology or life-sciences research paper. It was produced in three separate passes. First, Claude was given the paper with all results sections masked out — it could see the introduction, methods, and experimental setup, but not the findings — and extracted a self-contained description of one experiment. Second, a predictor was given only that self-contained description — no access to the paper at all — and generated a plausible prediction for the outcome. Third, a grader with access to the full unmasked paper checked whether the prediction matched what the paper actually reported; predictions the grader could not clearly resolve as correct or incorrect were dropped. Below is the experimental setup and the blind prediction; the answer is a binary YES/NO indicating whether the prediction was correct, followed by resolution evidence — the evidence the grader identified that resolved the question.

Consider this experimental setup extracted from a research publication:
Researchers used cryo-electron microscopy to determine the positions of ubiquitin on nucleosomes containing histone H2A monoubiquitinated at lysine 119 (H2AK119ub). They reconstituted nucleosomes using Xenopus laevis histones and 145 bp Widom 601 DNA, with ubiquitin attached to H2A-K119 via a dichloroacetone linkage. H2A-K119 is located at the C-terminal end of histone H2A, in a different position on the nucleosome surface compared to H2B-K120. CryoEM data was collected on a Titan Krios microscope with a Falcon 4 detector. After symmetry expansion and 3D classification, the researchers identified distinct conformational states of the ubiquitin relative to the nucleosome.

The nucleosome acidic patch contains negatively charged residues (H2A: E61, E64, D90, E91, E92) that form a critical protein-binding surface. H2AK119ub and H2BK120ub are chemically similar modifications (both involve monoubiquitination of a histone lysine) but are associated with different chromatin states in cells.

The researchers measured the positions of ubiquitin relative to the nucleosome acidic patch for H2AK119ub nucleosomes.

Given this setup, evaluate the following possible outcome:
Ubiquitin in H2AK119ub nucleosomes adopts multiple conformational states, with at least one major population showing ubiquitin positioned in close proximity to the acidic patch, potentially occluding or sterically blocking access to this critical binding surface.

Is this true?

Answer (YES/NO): NO